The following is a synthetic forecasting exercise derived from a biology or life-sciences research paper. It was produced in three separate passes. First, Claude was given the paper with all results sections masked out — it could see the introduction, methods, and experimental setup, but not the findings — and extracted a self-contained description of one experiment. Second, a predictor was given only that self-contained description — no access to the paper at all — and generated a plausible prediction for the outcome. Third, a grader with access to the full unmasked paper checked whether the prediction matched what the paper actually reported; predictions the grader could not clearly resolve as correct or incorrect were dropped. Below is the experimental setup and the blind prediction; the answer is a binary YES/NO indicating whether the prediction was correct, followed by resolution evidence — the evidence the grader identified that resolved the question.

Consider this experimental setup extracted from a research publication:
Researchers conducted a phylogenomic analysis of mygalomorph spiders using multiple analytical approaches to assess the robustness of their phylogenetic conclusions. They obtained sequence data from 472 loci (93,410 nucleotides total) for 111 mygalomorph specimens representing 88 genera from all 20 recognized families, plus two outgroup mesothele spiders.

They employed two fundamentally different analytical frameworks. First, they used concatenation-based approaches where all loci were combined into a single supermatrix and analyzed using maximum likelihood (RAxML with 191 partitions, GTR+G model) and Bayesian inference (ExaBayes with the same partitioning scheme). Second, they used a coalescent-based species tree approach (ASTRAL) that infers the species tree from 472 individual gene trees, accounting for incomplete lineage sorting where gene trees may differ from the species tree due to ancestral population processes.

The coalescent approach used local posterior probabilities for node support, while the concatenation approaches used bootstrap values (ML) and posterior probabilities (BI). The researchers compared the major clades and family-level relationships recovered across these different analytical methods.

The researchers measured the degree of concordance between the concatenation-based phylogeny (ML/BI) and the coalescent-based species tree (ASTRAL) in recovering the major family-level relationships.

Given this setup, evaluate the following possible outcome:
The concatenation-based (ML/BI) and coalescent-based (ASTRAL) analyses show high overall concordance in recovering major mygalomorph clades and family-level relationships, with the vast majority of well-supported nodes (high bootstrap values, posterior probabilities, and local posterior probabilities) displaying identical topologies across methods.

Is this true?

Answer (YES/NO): NO